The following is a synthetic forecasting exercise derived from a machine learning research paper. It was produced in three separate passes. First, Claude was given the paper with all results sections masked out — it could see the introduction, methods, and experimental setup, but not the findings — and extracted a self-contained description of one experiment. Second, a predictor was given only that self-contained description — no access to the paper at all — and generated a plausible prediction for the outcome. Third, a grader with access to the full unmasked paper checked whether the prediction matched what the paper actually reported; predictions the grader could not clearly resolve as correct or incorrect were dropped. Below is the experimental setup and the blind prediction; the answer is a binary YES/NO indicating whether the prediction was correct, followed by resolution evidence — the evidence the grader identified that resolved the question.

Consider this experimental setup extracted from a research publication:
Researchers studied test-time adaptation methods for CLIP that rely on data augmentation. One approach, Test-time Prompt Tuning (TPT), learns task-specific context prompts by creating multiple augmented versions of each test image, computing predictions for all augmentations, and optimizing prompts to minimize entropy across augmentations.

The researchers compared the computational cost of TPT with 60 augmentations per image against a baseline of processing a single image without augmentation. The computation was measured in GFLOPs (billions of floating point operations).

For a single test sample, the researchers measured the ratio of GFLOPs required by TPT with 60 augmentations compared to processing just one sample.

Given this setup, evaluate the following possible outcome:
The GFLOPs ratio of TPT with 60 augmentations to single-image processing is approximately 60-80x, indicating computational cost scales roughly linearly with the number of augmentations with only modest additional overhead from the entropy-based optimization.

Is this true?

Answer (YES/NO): YES